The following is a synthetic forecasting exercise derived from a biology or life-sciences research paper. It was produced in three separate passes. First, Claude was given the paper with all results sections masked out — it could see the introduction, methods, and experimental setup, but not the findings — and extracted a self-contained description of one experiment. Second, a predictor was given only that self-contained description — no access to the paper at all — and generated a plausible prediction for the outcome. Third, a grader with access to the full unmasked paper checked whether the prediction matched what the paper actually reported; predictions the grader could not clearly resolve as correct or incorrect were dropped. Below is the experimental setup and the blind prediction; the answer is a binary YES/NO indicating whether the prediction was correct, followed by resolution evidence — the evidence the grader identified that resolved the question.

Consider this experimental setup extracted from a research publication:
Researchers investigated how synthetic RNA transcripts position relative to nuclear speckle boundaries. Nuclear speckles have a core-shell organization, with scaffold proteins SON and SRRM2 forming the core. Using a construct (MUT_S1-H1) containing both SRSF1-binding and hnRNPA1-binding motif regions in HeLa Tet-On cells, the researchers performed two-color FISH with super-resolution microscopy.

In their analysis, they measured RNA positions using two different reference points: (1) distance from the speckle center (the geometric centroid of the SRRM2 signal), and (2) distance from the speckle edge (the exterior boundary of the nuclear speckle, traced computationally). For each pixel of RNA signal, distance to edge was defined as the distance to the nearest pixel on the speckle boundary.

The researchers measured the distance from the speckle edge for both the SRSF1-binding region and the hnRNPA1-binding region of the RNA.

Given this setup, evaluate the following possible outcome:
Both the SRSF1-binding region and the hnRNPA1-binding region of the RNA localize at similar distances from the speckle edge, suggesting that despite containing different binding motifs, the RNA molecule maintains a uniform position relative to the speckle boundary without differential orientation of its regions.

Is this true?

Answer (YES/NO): NO